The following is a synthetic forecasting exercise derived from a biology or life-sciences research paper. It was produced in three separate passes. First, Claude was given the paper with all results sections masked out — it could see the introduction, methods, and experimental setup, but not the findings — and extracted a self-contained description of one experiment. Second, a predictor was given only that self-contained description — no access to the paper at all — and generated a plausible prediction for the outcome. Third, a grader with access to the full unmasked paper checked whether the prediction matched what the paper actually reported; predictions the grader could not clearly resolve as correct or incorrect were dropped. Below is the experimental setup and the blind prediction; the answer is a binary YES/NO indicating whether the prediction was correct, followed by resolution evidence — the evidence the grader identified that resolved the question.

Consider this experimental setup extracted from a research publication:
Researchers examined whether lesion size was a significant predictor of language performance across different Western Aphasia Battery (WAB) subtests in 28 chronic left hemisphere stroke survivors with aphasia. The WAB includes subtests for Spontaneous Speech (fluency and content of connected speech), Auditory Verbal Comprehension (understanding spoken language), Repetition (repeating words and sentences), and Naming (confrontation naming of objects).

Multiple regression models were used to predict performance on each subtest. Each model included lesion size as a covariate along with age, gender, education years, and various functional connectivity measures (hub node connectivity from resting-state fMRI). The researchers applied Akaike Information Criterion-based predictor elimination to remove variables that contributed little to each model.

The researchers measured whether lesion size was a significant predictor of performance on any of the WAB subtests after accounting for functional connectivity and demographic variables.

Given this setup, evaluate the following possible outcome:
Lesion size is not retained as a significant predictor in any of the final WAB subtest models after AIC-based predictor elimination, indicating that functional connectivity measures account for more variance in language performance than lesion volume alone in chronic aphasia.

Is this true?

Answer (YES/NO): NO